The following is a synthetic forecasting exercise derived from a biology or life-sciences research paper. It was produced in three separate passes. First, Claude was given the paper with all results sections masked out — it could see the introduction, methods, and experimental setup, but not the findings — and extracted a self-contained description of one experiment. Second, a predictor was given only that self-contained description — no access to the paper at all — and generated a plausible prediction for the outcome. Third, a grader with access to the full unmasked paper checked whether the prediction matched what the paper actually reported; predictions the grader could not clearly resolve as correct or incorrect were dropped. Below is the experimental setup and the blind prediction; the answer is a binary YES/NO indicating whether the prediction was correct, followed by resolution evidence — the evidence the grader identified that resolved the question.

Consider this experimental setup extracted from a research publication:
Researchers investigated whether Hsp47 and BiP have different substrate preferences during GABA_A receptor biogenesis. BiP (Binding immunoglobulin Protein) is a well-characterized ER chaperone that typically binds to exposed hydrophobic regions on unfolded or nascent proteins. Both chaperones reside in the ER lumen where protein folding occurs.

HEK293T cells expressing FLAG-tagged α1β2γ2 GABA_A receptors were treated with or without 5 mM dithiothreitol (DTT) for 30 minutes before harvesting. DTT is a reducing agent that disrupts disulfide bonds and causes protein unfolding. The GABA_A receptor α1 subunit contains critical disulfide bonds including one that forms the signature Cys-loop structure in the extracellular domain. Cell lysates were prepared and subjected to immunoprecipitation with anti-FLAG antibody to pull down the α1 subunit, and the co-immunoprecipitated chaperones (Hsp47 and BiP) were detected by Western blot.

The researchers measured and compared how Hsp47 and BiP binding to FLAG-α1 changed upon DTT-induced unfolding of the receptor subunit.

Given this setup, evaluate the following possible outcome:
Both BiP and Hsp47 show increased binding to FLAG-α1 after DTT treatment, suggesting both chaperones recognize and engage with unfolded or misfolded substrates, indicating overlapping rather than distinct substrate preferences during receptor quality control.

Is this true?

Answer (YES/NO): NO